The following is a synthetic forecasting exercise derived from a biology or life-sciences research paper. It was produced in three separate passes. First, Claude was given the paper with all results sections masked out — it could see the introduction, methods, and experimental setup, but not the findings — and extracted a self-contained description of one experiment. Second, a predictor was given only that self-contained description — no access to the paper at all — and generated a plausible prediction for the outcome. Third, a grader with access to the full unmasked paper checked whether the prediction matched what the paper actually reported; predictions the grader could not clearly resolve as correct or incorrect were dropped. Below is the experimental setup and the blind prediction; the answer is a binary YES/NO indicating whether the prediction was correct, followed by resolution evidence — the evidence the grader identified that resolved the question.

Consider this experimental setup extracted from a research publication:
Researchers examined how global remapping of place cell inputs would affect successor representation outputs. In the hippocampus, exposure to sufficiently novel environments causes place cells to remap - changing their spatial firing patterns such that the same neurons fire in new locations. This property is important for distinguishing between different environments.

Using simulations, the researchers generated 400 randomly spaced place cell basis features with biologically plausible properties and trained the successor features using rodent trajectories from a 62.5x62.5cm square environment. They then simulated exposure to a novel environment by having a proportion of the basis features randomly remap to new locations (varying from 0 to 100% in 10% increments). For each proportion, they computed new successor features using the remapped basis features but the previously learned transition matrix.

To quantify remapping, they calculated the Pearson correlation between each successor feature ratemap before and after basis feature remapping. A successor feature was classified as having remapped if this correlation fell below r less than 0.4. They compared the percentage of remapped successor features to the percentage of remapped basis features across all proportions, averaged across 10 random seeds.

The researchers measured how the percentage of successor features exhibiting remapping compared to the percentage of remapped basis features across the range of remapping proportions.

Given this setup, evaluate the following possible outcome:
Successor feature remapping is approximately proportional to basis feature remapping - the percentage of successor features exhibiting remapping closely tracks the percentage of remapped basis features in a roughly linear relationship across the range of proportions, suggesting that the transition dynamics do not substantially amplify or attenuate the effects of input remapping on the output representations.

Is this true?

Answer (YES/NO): NO